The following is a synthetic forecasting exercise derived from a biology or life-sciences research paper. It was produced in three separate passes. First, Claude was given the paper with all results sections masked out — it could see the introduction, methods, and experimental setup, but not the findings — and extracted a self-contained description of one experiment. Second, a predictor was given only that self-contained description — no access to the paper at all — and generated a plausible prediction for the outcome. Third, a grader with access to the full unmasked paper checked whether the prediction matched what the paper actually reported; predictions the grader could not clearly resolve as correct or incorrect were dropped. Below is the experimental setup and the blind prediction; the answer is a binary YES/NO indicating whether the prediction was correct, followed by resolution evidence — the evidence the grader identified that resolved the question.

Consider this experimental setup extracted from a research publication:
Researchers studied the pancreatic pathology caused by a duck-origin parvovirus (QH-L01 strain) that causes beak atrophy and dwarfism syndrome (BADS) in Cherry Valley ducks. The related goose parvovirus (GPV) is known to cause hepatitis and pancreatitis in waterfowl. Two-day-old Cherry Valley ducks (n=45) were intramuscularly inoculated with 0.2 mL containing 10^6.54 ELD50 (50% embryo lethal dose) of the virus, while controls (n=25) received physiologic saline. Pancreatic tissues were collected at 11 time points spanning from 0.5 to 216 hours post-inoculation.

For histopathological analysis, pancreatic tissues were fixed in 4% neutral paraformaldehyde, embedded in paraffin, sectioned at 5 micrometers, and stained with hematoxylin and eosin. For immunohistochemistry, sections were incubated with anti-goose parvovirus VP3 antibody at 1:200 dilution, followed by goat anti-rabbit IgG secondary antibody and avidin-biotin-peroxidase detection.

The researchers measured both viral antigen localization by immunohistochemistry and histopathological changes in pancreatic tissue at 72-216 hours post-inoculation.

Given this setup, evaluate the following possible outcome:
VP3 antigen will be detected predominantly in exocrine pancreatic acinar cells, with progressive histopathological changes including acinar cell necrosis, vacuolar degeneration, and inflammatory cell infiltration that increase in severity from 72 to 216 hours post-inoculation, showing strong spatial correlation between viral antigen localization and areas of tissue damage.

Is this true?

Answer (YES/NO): NO